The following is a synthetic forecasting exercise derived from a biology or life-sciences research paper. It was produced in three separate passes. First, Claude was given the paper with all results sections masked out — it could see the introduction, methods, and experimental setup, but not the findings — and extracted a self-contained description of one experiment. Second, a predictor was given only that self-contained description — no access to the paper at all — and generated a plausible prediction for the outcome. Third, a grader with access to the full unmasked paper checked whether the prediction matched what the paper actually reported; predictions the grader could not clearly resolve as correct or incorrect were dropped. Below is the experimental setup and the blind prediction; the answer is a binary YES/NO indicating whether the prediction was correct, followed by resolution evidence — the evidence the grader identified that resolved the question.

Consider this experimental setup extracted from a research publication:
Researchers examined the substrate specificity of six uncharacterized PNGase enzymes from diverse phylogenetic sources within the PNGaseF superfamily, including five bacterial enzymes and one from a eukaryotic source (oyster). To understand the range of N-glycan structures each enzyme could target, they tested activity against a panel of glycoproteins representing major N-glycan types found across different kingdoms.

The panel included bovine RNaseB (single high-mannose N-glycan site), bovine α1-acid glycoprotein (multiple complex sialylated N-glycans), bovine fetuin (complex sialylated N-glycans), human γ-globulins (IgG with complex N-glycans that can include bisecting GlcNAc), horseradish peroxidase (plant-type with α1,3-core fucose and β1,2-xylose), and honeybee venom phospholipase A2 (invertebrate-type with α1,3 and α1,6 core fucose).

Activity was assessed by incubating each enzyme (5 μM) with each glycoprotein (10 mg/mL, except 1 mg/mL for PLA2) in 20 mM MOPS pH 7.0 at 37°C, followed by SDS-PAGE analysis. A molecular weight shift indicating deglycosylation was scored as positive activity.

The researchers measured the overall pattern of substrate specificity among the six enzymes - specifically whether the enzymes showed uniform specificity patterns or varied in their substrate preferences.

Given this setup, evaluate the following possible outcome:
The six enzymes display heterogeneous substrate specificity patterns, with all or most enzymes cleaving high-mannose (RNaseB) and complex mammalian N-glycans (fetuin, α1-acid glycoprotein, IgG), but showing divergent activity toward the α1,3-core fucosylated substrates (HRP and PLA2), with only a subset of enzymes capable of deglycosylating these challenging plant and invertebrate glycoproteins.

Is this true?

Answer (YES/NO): NO